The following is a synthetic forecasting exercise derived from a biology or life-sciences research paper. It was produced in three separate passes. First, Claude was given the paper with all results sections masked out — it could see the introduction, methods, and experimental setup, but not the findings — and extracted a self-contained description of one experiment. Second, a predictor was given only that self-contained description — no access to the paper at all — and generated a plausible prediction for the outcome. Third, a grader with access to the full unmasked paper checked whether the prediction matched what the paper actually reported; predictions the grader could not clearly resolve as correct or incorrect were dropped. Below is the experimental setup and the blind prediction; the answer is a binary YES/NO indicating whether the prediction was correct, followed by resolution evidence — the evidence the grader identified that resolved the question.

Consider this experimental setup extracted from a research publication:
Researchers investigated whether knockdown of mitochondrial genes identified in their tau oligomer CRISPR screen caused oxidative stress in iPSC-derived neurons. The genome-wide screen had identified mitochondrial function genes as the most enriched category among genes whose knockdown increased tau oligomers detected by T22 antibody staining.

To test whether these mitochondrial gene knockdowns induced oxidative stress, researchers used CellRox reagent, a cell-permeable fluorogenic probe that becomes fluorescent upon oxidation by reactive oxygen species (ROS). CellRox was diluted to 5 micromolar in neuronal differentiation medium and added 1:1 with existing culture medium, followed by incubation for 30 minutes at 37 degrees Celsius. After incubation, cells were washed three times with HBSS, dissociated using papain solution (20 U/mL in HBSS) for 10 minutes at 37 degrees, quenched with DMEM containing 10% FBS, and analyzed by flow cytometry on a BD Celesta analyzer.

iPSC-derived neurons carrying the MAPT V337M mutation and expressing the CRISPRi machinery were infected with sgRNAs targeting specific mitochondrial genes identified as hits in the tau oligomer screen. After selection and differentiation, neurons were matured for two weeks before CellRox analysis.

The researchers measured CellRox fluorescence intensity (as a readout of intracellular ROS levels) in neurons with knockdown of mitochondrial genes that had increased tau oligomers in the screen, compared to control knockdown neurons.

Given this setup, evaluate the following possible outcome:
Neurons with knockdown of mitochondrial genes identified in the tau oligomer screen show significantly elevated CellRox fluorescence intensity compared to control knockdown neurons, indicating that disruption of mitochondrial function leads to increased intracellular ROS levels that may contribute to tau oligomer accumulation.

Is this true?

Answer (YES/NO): YES